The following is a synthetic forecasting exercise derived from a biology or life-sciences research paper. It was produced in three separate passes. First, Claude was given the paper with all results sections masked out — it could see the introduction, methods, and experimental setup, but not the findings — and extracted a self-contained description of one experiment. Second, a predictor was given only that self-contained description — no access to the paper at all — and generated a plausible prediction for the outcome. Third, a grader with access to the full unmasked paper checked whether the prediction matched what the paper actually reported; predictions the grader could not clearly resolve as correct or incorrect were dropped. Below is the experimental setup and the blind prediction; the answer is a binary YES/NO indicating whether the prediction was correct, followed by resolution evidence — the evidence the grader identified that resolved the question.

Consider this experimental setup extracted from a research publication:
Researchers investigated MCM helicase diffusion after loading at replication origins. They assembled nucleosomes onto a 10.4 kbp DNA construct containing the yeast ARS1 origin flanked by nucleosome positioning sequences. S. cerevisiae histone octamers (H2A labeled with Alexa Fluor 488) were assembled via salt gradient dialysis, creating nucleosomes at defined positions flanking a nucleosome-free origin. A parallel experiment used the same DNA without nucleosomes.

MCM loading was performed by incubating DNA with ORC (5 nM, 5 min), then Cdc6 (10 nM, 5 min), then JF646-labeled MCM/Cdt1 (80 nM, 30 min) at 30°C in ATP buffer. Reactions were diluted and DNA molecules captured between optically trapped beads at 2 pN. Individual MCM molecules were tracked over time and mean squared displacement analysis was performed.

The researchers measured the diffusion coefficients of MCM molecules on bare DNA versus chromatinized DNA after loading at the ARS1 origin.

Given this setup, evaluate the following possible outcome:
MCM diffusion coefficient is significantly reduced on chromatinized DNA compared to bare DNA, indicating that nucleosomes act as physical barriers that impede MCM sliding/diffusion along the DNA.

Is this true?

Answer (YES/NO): YES